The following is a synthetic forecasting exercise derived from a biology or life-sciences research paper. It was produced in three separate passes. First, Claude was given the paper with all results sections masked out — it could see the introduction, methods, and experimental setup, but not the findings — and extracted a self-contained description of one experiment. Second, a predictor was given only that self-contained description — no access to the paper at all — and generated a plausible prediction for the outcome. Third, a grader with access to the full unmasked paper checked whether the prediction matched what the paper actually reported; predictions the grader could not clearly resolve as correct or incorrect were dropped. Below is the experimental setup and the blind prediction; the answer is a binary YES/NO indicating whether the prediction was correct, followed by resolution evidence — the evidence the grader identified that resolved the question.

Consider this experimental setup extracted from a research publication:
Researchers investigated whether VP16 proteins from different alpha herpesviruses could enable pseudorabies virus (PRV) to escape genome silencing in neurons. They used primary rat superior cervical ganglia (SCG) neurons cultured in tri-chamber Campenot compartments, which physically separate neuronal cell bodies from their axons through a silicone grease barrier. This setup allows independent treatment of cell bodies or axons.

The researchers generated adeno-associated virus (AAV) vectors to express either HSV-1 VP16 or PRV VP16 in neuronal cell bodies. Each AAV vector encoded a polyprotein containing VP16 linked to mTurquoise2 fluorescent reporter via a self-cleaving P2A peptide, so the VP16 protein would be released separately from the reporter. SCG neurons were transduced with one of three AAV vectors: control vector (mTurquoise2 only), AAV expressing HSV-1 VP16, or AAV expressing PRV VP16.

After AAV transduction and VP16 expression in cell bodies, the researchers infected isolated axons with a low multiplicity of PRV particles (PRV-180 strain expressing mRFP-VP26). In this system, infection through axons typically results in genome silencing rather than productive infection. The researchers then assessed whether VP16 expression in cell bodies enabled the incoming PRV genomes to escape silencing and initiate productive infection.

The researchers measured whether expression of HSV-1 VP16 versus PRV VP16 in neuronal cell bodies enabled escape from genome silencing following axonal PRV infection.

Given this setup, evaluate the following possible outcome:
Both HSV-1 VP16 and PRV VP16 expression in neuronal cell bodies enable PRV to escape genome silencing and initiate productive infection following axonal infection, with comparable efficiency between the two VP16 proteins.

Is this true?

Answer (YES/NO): NO